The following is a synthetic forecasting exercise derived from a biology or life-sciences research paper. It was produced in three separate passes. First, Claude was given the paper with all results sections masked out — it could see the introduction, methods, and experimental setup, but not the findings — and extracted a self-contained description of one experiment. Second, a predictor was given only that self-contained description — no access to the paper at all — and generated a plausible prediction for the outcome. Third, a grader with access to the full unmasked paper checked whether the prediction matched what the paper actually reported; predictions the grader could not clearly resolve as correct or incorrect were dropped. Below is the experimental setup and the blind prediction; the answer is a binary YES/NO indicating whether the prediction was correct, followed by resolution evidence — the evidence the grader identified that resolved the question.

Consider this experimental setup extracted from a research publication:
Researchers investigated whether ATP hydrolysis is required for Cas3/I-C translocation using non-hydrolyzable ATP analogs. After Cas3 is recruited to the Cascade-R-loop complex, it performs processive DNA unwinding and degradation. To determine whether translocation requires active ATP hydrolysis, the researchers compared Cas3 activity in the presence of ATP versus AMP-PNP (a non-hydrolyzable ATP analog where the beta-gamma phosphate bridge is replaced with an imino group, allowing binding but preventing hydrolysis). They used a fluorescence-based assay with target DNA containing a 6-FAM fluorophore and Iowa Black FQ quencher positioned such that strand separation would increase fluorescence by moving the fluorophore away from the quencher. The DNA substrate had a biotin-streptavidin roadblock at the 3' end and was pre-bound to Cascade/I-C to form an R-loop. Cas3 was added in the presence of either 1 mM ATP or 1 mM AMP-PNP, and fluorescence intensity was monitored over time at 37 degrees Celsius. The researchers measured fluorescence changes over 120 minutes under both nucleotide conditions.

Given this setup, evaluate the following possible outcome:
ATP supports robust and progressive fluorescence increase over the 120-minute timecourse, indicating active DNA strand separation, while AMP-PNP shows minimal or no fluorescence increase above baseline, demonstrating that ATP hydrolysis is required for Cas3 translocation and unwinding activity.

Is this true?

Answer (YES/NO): NO